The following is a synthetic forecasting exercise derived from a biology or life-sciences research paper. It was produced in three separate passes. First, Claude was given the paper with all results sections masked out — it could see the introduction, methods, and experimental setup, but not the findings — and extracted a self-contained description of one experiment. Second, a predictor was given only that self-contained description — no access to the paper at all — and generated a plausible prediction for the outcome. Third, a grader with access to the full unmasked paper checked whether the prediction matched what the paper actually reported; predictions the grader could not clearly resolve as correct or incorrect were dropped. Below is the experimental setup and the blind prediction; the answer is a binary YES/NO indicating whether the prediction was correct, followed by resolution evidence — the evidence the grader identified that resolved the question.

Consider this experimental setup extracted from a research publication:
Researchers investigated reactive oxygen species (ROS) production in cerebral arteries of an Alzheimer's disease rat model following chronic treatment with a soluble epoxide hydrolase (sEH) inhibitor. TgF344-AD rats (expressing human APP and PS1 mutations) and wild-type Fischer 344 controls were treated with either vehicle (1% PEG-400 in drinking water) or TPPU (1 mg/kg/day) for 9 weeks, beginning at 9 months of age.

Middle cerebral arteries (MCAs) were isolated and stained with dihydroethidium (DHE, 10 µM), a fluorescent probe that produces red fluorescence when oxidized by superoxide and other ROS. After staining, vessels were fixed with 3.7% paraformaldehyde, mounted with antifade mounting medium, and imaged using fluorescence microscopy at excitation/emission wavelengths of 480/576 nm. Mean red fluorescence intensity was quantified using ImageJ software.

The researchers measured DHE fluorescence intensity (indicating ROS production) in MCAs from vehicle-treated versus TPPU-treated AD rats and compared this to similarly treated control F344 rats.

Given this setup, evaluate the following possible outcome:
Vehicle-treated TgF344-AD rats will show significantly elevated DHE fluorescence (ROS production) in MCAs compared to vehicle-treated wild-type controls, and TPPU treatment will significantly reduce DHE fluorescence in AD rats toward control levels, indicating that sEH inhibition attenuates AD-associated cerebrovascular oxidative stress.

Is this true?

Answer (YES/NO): YES